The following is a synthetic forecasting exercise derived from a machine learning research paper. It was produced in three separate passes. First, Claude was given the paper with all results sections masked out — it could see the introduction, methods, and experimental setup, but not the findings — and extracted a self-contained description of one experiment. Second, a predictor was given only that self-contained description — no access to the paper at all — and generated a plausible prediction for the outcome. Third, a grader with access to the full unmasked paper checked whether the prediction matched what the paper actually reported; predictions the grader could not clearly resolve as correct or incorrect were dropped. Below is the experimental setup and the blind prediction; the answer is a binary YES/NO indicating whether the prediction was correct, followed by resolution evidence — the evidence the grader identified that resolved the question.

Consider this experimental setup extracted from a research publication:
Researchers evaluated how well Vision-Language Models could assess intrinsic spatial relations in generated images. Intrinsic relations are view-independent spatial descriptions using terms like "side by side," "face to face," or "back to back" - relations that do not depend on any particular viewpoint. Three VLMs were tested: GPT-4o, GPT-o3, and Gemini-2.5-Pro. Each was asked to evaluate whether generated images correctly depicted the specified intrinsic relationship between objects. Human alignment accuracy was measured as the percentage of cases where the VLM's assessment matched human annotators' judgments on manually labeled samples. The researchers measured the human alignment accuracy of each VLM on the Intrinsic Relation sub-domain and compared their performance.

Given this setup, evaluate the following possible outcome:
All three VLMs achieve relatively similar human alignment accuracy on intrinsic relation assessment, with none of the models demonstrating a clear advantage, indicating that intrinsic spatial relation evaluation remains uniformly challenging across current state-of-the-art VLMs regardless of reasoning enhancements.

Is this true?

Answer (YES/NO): YES